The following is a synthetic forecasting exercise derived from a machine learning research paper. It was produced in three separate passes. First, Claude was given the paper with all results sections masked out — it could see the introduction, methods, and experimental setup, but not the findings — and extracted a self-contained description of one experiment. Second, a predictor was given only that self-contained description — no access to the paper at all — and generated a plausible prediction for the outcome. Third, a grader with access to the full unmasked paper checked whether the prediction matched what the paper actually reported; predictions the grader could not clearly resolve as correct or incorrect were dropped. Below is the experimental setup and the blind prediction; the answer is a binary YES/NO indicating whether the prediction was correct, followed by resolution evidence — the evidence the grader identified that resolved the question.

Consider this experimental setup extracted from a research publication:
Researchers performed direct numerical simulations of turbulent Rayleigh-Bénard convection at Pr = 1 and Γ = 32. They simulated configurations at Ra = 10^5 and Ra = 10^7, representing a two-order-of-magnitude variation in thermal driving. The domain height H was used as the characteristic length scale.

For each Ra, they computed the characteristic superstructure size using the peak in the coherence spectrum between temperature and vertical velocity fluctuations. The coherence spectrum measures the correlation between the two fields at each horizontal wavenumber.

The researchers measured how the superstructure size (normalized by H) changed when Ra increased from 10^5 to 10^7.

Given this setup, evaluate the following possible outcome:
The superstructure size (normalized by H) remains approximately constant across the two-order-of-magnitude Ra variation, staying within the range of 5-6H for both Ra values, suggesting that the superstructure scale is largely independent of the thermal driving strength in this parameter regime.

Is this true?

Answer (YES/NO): NO